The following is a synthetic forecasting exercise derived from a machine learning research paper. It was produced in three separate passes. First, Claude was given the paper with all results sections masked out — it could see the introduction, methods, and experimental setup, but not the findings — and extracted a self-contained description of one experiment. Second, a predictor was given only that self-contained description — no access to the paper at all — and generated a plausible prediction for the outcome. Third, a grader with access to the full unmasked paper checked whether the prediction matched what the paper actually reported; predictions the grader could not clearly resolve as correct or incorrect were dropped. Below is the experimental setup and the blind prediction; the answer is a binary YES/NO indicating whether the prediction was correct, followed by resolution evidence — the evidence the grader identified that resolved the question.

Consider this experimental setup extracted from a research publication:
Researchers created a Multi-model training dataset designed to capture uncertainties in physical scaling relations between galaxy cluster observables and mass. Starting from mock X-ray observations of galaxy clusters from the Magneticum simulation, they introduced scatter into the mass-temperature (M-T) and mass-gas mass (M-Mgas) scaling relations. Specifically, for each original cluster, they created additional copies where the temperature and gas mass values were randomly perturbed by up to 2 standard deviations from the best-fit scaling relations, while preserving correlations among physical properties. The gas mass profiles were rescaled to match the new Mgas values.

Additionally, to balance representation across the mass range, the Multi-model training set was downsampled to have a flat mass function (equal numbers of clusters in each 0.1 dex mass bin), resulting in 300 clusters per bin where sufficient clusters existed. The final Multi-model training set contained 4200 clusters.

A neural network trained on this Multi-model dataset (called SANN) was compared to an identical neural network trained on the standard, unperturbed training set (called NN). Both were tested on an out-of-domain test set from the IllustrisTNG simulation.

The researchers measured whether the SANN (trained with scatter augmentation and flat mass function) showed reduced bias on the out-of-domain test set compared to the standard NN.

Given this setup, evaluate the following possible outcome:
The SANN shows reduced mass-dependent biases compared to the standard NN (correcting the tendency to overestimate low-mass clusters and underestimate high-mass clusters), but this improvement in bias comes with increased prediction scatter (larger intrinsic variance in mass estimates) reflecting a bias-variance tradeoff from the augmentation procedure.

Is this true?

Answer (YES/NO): NO